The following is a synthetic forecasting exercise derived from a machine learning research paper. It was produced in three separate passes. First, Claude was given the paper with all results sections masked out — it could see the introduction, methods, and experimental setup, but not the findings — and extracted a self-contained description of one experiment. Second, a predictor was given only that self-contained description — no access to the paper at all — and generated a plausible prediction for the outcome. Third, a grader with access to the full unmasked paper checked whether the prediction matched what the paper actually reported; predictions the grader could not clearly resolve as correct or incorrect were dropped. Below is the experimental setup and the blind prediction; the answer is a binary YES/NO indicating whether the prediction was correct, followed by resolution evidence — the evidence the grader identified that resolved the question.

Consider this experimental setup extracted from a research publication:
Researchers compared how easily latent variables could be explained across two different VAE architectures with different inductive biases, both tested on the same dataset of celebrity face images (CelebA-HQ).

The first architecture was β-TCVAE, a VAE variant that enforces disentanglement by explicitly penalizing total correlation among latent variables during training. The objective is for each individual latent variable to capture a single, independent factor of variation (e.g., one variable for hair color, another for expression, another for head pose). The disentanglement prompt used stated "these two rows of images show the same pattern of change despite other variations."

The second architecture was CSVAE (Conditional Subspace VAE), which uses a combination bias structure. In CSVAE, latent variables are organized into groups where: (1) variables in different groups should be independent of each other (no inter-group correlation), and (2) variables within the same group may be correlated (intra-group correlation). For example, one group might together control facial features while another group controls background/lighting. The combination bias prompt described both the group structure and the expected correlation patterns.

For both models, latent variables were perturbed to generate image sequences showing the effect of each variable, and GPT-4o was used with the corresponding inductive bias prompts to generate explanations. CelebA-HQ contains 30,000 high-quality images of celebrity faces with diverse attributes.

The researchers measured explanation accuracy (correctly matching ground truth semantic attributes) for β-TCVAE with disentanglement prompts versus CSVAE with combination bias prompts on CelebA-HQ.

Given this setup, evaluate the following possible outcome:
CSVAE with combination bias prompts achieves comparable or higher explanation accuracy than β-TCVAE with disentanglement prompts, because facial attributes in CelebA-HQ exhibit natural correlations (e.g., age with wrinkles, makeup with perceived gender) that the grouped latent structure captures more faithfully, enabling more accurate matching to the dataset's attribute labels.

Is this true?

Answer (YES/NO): YES